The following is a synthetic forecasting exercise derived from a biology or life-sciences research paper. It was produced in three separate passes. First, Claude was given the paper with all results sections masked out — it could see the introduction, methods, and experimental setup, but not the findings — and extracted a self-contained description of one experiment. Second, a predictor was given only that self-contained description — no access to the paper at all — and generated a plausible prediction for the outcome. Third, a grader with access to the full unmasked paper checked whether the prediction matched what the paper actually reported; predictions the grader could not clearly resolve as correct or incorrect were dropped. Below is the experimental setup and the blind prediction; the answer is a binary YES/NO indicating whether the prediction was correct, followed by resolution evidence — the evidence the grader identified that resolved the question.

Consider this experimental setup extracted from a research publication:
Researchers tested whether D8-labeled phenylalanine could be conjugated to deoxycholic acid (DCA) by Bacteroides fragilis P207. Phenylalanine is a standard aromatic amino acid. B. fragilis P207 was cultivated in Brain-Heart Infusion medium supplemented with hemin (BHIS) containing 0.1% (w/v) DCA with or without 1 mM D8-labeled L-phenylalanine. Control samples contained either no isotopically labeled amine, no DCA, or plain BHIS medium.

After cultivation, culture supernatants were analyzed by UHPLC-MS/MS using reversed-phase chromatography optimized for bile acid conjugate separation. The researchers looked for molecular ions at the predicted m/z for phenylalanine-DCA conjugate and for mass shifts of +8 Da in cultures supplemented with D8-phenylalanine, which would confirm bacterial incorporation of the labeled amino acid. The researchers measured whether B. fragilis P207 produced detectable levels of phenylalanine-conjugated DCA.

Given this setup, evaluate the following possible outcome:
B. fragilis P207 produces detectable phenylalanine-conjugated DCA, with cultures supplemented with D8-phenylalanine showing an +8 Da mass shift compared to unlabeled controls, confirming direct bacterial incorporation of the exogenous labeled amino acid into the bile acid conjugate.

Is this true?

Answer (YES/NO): YES